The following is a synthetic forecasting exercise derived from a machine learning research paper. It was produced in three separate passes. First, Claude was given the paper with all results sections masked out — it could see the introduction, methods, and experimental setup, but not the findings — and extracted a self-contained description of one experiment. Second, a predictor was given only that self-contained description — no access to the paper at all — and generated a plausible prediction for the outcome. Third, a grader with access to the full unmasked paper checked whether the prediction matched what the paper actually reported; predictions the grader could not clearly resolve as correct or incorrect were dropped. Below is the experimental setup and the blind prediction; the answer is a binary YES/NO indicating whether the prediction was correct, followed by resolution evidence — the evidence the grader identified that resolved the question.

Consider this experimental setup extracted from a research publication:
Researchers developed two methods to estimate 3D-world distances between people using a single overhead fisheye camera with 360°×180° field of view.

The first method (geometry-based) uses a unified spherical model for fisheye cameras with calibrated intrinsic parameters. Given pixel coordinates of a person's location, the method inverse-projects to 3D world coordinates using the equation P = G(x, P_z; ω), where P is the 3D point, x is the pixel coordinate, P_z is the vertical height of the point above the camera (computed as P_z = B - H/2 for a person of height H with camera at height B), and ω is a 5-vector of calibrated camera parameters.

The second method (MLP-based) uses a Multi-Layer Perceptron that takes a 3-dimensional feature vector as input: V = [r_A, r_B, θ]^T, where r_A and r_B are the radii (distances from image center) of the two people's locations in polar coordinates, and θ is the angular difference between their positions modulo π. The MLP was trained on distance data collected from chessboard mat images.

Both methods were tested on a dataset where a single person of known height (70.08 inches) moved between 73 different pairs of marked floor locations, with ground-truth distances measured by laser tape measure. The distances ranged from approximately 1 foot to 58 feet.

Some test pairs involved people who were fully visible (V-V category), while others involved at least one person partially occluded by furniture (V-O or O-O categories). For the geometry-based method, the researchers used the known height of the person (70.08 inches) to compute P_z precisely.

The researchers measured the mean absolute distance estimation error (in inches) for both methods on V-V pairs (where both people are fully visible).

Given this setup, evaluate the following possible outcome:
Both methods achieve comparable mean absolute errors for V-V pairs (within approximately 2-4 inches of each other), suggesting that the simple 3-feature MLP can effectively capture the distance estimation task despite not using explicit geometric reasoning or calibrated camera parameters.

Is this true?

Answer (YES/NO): NO